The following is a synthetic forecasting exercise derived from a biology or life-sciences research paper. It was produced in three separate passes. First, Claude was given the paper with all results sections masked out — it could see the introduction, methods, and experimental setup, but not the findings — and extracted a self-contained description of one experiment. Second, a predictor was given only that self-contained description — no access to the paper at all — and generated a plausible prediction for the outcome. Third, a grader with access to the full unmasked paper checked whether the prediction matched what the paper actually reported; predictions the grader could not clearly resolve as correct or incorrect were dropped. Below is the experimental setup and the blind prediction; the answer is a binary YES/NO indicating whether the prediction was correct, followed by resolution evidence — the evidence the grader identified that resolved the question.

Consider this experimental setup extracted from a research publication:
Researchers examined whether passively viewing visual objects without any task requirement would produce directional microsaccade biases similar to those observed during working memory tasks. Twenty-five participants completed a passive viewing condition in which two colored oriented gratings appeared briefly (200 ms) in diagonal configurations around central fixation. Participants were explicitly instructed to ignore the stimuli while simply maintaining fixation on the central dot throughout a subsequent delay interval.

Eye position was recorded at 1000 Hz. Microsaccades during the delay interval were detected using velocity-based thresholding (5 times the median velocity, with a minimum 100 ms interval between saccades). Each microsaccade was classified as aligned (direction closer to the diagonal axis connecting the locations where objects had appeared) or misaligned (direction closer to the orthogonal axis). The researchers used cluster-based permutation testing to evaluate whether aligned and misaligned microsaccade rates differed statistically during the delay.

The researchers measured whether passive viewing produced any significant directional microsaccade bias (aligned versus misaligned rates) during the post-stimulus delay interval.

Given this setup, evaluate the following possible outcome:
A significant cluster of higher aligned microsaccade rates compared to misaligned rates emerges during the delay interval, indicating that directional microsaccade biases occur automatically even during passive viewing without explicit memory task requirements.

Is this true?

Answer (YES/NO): NO